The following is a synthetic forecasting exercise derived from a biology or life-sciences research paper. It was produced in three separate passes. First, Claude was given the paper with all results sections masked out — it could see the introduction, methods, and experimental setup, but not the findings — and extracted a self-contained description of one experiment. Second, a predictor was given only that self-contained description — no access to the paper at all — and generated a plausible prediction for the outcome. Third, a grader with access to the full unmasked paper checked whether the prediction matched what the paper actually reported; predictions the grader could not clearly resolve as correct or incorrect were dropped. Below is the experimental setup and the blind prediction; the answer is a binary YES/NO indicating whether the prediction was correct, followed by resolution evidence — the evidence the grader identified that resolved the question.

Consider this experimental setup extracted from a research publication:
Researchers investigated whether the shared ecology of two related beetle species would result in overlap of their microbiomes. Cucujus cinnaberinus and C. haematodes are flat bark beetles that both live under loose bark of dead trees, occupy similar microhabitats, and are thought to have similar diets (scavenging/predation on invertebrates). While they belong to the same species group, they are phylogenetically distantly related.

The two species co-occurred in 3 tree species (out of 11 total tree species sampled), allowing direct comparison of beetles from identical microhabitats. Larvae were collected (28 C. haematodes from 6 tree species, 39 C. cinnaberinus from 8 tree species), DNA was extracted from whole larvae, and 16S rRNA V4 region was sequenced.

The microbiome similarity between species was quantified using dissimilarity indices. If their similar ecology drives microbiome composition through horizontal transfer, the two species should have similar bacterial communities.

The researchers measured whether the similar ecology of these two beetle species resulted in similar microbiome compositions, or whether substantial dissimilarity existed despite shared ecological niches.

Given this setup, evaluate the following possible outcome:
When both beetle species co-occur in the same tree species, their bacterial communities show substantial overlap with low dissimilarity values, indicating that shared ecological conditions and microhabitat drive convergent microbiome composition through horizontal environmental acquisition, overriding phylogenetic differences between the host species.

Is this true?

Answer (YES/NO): NO